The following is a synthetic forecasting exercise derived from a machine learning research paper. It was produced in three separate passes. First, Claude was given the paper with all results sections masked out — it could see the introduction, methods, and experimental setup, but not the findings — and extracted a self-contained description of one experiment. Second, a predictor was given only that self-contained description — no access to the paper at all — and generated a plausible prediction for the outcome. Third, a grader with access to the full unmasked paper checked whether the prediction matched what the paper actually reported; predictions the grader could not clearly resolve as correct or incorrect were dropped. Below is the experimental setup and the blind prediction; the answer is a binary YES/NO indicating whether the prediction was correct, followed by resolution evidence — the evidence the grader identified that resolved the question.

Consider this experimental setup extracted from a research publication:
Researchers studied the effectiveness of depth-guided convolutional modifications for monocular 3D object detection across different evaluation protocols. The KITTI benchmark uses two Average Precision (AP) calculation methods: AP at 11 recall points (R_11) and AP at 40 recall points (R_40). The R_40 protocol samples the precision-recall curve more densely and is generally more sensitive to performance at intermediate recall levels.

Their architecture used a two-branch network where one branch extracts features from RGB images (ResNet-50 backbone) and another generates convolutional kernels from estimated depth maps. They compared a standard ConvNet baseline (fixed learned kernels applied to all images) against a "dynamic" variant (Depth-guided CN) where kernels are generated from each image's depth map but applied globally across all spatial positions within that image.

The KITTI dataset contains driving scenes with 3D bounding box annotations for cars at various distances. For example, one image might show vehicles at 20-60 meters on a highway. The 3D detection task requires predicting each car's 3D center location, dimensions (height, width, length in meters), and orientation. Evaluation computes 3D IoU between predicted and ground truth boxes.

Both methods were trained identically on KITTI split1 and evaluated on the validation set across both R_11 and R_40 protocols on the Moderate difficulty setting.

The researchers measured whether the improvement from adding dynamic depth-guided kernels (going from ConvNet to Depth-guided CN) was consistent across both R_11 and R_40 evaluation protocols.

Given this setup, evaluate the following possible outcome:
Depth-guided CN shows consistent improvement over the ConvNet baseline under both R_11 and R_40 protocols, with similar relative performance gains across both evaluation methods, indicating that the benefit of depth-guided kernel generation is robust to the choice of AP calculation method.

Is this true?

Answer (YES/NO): NO